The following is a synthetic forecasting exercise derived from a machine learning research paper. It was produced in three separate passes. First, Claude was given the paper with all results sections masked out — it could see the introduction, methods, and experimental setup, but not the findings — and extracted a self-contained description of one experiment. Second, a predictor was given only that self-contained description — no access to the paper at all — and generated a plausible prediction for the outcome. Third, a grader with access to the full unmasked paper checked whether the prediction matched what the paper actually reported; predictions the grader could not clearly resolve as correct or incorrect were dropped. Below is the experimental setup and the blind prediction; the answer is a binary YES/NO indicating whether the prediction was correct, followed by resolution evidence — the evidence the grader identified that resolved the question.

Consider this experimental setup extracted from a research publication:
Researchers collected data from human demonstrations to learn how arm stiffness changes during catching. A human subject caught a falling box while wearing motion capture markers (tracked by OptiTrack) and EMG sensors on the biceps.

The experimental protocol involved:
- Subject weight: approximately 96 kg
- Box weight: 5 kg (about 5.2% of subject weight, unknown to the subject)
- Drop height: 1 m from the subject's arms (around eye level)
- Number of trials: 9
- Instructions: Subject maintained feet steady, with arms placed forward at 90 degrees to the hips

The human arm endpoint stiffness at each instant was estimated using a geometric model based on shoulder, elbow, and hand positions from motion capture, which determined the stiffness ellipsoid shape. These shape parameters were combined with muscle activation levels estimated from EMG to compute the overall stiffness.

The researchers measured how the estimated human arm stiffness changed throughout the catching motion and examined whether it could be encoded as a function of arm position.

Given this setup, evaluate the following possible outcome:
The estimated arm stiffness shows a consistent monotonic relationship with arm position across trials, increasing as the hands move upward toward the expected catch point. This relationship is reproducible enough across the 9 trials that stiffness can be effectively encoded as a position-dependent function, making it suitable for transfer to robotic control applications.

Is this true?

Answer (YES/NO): NO